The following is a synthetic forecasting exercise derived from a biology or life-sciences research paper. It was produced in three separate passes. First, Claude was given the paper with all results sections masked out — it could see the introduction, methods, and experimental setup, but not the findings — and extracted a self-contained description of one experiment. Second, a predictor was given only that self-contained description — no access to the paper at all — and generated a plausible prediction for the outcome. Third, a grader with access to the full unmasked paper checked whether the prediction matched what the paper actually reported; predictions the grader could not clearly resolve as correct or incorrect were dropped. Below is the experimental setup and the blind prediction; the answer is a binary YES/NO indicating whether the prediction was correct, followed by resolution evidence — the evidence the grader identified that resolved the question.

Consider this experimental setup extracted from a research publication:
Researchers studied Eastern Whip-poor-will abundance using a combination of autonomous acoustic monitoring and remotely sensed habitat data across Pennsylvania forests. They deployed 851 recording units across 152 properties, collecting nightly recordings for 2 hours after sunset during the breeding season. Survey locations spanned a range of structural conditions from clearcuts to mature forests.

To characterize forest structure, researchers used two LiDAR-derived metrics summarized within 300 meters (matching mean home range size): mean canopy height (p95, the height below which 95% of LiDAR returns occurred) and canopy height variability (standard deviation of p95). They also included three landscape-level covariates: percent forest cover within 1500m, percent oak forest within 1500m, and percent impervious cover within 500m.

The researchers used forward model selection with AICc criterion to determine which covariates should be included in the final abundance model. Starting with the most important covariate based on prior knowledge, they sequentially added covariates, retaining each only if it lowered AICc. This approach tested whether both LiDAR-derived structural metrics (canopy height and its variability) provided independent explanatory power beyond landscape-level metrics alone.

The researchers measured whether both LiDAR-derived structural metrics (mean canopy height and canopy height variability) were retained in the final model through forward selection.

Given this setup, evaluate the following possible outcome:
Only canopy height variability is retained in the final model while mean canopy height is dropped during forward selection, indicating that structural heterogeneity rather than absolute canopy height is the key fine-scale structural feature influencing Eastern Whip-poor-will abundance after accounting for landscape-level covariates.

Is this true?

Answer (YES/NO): NO